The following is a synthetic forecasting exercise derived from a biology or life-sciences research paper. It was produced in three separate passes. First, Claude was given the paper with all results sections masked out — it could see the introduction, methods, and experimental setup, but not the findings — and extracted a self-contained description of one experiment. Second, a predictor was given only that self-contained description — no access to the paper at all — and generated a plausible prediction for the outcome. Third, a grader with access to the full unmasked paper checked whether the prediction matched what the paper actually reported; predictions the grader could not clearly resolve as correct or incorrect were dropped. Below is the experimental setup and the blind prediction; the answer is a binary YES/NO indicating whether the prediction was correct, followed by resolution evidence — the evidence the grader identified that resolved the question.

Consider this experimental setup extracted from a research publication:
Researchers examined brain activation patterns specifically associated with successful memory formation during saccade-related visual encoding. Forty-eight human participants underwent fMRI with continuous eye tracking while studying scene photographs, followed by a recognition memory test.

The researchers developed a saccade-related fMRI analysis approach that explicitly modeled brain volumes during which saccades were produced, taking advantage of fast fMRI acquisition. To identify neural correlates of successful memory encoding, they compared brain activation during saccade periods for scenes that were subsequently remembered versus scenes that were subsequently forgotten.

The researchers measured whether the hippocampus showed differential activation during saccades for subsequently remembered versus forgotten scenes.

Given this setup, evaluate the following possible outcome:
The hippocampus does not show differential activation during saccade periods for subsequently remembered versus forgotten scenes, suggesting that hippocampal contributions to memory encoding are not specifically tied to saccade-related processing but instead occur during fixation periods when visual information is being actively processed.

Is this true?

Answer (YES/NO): NO